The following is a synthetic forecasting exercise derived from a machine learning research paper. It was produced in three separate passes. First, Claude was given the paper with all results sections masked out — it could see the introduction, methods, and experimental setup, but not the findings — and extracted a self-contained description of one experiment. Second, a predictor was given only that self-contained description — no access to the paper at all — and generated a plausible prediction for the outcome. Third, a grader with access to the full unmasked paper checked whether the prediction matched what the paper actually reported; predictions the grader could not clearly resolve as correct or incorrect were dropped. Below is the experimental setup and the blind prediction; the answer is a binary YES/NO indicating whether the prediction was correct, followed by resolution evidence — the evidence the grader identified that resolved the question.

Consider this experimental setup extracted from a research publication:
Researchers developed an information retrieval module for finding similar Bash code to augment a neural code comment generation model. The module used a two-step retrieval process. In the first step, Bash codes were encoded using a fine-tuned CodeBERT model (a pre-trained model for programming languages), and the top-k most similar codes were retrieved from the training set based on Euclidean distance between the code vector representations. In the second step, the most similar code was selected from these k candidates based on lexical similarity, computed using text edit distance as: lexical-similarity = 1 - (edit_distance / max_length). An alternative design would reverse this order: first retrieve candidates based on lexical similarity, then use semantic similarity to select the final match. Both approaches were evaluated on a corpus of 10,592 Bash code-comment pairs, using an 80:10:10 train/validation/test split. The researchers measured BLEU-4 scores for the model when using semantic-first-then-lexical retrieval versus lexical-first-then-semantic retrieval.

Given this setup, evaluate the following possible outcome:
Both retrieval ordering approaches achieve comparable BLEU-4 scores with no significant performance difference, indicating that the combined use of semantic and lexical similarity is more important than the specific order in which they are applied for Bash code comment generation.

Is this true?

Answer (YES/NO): NO